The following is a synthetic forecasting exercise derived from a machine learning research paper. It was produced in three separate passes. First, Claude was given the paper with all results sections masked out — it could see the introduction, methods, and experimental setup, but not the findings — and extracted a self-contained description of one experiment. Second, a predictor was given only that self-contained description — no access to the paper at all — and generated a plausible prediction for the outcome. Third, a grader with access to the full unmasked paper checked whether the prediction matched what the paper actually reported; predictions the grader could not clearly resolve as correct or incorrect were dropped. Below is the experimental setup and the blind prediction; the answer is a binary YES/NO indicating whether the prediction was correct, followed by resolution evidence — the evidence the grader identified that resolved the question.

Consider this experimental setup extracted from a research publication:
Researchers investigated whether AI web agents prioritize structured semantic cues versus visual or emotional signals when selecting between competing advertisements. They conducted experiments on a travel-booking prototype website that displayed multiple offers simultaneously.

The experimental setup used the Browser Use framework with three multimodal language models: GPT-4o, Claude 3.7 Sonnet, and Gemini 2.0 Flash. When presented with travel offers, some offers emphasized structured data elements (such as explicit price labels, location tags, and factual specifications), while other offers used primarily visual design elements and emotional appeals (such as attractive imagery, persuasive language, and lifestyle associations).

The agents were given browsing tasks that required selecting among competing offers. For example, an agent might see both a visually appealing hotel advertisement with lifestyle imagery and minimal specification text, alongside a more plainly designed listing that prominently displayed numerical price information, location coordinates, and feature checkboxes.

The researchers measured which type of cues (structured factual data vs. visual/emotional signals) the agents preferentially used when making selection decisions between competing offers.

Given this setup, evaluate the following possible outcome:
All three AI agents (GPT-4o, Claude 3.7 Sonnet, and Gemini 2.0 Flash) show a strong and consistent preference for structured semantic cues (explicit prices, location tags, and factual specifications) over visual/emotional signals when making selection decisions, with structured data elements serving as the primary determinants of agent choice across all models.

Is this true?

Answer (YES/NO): YES